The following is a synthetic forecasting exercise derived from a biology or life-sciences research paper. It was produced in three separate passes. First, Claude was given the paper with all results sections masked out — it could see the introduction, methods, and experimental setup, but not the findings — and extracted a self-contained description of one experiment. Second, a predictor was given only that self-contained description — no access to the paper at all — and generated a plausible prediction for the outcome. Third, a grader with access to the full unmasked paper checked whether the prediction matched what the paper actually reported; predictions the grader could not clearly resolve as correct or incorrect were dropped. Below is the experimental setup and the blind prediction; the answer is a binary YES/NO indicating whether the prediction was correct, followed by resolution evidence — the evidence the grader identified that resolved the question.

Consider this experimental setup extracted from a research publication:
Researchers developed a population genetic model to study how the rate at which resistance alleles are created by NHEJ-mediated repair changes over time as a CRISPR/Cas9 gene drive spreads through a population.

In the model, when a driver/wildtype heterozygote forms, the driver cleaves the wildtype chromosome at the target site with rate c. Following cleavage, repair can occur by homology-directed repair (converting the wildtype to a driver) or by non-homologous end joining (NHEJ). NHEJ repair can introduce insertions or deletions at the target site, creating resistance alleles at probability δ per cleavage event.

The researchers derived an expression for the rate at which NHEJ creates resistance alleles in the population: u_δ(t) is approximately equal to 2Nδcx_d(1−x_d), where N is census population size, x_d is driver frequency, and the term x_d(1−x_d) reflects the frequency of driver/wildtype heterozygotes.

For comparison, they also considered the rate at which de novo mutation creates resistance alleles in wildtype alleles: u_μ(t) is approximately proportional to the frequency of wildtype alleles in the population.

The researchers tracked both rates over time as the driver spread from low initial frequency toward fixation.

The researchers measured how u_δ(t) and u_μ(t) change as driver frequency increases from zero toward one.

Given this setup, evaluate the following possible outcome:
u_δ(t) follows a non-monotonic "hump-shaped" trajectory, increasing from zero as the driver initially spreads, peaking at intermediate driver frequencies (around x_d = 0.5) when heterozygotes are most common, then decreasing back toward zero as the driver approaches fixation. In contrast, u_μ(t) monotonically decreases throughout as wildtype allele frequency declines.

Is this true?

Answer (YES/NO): YES